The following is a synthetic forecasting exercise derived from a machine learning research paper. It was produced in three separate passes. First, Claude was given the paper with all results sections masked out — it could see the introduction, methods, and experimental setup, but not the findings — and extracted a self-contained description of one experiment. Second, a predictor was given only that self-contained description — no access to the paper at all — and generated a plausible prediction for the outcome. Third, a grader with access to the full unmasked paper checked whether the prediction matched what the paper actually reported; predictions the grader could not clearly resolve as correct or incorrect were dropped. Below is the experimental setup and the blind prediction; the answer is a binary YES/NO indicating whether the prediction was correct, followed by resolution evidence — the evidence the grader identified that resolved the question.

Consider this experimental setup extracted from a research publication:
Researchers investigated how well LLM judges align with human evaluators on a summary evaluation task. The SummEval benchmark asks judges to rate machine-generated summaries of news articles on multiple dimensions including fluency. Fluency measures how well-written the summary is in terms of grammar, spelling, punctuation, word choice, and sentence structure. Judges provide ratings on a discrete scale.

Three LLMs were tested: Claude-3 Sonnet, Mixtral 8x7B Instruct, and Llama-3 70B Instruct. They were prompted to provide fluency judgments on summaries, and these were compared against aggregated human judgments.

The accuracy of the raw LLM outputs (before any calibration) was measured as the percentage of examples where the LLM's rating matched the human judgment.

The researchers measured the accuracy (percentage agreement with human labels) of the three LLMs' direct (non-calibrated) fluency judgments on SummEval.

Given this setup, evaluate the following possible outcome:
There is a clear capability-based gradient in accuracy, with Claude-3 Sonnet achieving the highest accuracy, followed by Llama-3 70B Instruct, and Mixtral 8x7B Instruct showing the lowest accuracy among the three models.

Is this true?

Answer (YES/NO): NO